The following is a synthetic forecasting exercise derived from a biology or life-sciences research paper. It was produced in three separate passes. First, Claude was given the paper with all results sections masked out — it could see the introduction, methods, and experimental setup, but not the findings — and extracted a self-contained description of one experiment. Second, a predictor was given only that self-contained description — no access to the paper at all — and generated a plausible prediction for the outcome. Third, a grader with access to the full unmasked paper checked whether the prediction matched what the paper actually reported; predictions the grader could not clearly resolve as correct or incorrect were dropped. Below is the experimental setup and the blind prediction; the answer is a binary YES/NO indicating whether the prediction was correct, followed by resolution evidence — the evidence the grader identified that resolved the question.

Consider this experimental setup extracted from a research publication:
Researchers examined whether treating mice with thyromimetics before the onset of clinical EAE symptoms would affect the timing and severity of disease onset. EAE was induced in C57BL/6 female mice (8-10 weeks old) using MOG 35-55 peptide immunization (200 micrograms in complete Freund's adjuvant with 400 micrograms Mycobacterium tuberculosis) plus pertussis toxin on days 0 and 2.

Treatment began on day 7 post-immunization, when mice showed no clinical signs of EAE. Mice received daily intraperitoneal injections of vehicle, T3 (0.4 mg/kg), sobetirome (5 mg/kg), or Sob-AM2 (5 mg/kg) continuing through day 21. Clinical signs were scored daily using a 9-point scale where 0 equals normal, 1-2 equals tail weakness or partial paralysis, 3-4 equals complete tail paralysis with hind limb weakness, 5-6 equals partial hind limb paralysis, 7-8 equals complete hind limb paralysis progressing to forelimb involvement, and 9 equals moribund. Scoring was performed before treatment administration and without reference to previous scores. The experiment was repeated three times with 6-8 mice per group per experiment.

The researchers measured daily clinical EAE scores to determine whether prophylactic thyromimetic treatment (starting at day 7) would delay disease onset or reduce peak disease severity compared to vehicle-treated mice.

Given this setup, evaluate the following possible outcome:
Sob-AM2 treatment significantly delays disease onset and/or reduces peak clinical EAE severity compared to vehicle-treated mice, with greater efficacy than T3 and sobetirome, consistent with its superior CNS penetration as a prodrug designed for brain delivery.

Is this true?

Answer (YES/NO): YES